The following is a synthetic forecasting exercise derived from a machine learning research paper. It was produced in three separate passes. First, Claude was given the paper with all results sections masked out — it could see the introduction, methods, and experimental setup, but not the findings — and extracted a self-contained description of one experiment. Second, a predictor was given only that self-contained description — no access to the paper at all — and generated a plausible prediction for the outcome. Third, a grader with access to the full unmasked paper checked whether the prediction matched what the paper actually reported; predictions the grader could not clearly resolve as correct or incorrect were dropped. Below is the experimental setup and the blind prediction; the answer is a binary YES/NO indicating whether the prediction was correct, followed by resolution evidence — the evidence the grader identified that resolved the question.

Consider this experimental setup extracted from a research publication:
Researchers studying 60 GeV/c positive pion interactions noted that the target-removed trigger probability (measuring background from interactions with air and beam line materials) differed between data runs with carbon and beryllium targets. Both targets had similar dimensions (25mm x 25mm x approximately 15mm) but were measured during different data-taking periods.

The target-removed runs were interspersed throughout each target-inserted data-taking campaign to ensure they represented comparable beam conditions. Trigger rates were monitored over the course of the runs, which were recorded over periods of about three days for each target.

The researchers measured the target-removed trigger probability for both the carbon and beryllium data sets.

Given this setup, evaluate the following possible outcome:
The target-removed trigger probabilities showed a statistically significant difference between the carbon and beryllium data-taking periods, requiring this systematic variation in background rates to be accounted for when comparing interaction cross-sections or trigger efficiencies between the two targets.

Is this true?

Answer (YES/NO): NO